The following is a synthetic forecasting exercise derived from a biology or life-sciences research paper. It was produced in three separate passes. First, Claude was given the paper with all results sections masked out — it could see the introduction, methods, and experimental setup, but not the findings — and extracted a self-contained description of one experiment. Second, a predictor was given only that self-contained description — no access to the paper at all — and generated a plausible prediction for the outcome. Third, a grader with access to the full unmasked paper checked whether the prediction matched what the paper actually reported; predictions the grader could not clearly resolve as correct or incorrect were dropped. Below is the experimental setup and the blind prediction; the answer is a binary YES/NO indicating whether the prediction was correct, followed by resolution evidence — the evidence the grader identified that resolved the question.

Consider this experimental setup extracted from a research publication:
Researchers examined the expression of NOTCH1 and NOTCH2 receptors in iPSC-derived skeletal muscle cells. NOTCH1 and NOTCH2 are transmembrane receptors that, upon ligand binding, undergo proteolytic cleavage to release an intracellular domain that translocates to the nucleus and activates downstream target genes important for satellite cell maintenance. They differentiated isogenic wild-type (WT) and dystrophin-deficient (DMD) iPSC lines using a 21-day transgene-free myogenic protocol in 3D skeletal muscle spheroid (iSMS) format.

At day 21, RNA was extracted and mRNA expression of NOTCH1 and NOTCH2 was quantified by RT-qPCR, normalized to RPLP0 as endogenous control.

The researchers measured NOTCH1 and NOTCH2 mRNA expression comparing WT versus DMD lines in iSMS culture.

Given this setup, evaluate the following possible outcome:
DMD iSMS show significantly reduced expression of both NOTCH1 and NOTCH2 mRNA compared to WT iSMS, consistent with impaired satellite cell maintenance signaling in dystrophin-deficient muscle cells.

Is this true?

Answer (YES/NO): NO